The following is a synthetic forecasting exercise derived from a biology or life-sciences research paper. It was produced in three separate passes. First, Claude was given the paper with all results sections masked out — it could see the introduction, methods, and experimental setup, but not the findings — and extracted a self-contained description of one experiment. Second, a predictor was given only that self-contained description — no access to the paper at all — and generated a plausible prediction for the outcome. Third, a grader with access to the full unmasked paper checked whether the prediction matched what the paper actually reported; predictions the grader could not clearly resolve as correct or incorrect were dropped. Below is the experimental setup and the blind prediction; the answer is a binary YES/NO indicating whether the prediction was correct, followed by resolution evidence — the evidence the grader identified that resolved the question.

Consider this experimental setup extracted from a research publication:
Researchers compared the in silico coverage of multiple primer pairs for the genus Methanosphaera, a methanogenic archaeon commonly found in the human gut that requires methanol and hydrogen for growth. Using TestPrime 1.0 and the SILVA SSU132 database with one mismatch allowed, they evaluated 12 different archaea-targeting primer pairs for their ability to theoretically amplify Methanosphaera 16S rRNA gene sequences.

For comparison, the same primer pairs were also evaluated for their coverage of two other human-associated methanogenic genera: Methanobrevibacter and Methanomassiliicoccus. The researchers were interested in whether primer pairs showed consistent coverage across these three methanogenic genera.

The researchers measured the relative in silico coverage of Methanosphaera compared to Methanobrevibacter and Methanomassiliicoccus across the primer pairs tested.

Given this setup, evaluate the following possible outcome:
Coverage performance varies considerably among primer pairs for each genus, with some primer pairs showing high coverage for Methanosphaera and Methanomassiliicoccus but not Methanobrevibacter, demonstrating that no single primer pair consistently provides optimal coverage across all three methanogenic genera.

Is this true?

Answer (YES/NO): NO